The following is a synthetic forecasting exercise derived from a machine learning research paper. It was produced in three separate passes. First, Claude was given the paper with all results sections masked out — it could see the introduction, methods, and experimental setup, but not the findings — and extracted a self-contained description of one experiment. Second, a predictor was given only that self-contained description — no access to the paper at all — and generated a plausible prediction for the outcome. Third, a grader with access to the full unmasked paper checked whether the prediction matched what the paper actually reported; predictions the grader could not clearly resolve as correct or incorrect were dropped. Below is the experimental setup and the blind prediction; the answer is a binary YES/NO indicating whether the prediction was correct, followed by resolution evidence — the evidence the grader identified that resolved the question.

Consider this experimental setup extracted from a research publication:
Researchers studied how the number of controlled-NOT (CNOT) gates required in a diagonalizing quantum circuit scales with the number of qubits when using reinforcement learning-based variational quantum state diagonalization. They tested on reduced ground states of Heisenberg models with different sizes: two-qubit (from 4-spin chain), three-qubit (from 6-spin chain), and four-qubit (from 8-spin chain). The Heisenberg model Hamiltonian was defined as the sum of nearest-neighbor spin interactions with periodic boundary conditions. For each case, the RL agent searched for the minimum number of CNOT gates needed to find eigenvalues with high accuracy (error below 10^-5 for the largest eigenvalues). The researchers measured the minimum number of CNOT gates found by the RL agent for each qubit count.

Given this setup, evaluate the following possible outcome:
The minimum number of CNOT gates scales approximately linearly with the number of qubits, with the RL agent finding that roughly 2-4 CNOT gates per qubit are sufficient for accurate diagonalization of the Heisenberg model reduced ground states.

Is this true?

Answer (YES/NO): NO